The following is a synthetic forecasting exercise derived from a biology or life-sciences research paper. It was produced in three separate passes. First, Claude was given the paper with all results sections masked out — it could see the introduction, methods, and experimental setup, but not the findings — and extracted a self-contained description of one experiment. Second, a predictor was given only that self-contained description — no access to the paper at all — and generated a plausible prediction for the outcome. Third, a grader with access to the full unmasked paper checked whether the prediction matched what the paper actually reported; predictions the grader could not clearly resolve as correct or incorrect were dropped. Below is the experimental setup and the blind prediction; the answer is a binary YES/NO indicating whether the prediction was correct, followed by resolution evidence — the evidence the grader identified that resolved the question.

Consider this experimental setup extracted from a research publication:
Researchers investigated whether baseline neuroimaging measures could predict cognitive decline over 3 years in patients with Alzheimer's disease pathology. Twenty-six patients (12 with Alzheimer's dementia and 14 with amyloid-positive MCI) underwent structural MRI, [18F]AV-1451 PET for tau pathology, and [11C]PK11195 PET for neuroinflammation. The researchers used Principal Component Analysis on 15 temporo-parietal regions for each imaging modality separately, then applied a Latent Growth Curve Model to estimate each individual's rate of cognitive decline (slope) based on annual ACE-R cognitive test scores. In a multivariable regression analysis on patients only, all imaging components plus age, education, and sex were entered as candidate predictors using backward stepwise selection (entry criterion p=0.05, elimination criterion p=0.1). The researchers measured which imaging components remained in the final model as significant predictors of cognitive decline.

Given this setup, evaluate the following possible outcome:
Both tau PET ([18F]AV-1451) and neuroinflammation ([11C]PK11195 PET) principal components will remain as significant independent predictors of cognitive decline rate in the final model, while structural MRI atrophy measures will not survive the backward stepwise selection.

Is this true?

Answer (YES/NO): YES